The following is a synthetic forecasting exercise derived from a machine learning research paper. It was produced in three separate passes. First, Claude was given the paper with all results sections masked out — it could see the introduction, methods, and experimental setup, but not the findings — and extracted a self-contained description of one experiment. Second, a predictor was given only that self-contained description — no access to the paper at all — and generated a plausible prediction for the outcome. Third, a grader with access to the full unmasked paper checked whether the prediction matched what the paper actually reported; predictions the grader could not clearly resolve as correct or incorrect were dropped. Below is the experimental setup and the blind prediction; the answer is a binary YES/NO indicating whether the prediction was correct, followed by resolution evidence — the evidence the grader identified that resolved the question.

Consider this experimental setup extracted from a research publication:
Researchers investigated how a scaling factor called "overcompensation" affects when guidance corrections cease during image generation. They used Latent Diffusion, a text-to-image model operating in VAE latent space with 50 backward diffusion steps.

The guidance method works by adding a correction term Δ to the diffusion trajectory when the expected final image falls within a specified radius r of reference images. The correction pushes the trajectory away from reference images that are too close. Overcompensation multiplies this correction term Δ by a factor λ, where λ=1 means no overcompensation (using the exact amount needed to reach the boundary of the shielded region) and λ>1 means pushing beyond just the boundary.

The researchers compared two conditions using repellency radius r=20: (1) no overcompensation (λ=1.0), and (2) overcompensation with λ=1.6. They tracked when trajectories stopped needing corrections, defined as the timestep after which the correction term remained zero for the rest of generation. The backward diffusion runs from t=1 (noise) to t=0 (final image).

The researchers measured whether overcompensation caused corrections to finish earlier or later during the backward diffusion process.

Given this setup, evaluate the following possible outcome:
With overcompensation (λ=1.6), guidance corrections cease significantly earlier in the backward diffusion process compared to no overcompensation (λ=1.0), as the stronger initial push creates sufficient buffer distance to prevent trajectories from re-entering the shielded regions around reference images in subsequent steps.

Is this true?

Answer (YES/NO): YES